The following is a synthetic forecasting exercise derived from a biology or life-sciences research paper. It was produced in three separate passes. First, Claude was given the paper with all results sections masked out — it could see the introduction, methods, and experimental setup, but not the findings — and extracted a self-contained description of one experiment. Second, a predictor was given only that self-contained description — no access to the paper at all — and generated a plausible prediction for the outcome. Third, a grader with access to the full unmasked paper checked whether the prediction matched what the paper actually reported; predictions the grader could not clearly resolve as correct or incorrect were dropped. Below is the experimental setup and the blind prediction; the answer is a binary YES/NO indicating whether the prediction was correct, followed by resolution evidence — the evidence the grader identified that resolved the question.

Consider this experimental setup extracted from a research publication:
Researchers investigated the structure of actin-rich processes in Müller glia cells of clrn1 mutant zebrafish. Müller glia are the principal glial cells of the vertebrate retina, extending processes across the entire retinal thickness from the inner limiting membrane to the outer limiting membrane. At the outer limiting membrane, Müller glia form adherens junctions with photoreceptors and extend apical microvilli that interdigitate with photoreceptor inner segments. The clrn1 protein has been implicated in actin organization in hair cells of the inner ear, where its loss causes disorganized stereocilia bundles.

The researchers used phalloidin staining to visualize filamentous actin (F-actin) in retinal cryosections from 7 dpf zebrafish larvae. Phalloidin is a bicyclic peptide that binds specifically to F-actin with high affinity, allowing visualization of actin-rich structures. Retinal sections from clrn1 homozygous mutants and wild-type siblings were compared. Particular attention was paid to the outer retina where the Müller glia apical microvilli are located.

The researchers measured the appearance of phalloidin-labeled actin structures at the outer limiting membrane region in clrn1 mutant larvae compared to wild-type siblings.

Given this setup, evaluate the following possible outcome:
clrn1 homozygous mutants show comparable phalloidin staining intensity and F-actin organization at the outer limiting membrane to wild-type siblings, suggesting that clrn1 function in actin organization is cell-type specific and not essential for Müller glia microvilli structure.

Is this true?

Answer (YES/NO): NO